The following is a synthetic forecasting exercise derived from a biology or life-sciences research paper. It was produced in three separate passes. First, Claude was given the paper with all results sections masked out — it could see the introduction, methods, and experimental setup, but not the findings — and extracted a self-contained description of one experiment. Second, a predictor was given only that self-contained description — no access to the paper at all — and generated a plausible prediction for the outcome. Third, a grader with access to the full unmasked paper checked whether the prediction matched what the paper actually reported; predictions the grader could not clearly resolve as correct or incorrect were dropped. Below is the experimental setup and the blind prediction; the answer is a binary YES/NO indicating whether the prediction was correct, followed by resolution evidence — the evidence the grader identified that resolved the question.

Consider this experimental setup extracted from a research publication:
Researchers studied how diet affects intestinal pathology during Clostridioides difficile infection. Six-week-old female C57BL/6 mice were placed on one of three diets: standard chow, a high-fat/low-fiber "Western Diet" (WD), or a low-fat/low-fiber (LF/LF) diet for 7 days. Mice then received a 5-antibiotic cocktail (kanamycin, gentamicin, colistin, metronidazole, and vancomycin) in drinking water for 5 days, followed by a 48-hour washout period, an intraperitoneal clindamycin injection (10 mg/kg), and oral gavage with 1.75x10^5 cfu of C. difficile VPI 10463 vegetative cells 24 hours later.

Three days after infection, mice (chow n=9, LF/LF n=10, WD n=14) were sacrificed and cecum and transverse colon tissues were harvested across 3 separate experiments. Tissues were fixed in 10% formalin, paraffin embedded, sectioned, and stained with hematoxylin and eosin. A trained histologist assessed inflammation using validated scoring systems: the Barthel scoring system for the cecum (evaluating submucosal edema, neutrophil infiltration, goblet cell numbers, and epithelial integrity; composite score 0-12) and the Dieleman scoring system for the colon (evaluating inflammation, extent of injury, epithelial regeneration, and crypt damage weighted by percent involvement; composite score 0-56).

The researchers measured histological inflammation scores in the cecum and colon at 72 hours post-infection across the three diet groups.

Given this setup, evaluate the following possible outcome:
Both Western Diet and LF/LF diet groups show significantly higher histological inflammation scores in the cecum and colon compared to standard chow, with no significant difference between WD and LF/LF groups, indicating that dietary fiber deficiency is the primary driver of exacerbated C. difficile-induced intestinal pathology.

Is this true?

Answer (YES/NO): NO